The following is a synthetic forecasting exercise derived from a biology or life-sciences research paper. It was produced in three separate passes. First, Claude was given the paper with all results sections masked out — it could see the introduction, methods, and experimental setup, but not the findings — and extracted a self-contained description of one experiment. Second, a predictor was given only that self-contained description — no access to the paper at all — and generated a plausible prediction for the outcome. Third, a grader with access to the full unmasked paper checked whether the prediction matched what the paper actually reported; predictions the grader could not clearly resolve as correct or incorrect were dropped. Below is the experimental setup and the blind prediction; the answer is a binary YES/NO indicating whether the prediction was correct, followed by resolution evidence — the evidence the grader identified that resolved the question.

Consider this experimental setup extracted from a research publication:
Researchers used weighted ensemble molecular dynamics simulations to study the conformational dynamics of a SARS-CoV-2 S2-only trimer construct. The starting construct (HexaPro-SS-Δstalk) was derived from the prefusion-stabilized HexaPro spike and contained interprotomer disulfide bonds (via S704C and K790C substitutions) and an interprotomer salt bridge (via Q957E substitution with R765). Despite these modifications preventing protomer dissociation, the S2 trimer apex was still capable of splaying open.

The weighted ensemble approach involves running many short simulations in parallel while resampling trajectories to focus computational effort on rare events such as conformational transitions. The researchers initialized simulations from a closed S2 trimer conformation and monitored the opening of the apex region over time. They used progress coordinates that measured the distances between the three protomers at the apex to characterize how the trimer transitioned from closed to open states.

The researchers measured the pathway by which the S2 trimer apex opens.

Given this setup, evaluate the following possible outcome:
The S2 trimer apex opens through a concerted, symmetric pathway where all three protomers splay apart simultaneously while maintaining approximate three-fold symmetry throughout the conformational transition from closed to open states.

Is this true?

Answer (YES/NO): NO